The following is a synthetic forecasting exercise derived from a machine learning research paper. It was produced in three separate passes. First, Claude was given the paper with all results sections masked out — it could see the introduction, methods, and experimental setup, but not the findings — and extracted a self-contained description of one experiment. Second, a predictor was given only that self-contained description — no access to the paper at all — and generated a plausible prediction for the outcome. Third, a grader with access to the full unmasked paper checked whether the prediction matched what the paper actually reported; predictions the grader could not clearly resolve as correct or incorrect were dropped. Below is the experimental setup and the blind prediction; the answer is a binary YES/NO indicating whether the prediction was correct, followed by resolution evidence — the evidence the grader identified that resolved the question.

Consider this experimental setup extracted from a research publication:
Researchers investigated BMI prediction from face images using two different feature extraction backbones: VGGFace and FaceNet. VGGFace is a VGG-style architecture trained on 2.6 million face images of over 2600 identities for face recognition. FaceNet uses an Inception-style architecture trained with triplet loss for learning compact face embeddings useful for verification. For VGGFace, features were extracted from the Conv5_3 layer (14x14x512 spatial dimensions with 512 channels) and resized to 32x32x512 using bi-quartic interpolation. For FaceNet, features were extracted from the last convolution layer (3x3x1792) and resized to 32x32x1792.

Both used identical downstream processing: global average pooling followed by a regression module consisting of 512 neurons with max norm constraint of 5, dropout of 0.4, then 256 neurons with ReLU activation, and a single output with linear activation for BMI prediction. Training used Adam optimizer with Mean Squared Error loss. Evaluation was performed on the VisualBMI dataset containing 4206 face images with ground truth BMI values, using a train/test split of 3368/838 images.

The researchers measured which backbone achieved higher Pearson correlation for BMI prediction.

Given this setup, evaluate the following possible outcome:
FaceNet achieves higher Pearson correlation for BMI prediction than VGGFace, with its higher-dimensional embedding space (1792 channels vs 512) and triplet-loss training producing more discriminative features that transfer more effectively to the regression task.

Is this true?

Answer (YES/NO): YES